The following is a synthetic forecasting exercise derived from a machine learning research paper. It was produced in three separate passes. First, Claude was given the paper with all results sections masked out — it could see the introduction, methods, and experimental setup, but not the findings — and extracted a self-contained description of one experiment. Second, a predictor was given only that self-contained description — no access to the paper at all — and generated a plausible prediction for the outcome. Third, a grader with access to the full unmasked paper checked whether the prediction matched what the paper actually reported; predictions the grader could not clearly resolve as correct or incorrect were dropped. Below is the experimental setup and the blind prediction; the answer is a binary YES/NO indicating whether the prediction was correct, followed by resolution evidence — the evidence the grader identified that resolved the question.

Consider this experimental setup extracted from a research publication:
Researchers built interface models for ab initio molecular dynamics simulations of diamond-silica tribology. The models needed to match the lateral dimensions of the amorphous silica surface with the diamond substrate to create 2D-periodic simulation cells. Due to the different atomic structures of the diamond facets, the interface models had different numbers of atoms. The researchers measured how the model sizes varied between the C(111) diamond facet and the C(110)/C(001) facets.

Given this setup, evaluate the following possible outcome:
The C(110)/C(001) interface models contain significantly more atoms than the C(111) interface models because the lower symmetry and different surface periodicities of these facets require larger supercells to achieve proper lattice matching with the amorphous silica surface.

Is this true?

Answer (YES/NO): YES